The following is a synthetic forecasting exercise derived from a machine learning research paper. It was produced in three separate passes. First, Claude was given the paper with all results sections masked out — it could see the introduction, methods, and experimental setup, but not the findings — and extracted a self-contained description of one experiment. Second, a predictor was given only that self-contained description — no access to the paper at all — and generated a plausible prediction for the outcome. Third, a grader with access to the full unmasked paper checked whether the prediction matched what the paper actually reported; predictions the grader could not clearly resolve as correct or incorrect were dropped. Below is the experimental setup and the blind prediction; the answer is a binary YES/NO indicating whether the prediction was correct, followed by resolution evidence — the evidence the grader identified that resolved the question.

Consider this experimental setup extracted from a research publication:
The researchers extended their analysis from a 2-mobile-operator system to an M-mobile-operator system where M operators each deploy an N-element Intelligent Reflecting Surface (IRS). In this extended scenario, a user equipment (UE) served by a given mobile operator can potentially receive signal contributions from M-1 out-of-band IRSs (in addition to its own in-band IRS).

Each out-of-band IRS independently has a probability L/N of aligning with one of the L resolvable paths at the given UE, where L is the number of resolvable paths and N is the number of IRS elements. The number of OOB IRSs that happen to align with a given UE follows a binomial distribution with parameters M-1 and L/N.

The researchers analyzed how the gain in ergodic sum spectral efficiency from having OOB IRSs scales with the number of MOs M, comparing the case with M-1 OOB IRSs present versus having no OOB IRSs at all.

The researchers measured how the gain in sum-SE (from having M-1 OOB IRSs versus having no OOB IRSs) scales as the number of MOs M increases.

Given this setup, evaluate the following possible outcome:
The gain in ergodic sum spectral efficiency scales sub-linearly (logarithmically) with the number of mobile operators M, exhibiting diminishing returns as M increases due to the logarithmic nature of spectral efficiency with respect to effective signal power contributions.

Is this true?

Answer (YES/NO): NO